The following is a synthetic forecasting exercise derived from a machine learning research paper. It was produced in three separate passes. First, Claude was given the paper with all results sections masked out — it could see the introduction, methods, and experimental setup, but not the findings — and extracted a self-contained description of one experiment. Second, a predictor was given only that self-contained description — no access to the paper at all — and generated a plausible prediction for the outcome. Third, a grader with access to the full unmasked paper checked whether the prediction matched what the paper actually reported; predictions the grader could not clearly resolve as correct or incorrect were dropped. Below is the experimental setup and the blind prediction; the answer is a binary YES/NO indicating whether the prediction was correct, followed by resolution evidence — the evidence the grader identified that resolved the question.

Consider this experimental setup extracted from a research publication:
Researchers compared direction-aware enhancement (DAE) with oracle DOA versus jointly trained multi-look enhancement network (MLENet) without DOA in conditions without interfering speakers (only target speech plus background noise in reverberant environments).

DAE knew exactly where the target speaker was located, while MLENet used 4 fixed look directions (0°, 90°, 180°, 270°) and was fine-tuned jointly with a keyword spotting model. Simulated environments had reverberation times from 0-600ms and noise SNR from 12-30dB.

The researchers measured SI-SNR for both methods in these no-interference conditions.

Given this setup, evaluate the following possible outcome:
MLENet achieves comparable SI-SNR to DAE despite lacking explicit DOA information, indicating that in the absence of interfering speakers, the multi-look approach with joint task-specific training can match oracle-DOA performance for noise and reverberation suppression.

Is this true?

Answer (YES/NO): NO